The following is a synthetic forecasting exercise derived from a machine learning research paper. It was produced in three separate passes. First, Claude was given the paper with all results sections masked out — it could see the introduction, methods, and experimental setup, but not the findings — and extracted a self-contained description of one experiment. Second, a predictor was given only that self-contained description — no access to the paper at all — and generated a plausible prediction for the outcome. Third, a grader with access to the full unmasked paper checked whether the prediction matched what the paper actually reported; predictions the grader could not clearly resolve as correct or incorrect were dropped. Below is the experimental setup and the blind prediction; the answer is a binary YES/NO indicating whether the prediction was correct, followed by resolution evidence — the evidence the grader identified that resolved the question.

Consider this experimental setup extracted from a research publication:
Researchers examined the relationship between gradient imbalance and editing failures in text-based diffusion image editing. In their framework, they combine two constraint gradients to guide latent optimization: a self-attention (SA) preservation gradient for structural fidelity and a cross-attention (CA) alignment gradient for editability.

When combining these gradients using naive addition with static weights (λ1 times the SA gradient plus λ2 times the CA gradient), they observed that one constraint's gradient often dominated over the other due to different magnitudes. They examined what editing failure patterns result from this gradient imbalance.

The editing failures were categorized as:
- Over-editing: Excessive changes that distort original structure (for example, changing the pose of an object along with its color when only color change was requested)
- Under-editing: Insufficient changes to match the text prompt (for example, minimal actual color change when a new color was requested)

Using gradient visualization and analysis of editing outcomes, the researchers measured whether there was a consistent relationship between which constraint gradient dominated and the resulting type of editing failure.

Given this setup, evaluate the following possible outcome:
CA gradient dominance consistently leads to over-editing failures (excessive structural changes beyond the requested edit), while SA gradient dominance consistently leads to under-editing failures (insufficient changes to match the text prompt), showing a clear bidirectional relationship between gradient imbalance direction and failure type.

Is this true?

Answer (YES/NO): NO